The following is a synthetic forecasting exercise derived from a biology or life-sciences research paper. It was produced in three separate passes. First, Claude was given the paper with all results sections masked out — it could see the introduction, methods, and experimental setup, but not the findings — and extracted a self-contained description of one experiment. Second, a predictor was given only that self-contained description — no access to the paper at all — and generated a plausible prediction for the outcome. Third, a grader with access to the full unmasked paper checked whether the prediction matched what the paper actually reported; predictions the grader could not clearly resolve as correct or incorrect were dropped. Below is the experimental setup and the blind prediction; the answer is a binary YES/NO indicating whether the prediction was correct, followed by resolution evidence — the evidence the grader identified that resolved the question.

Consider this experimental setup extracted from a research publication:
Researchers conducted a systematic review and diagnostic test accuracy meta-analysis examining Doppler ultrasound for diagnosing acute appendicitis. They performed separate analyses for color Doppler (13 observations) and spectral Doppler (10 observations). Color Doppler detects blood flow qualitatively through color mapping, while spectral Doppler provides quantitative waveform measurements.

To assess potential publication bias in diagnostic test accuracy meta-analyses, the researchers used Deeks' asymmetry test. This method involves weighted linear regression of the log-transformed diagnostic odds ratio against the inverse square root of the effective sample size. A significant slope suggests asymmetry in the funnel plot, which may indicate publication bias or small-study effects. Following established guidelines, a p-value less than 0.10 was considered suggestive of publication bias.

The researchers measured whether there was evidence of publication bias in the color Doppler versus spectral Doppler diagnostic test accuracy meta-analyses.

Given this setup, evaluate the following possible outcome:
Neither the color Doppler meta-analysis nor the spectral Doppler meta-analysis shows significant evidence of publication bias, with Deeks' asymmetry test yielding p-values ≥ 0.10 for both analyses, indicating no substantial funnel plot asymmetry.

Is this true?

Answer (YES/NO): NO